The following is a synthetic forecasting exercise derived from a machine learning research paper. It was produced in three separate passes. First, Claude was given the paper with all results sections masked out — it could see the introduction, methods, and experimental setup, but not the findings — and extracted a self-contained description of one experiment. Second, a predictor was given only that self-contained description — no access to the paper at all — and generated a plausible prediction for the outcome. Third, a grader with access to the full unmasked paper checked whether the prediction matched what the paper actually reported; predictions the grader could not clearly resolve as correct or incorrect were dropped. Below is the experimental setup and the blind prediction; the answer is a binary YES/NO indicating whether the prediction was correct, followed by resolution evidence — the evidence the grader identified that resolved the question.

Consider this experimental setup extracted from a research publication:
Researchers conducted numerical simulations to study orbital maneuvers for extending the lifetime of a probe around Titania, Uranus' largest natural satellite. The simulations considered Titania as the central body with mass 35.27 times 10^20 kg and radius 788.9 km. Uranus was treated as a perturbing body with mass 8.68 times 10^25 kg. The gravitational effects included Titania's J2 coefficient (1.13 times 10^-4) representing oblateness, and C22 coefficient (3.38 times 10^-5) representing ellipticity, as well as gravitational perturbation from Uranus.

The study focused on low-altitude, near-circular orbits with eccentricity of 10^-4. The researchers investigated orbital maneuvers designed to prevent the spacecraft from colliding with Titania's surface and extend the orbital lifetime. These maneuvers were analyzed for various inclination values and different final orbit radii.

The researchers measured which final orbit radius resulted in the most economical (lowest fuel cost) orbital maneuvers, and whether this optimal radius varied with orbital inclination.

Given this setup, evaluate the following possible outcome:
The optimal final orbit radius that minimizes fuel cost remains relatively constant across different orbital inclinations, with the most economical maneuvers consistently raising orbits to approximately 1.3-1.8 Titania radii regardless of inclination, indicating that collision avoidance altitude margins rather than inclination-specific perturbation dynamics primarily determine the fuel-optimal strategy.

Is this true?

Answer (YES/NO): YES